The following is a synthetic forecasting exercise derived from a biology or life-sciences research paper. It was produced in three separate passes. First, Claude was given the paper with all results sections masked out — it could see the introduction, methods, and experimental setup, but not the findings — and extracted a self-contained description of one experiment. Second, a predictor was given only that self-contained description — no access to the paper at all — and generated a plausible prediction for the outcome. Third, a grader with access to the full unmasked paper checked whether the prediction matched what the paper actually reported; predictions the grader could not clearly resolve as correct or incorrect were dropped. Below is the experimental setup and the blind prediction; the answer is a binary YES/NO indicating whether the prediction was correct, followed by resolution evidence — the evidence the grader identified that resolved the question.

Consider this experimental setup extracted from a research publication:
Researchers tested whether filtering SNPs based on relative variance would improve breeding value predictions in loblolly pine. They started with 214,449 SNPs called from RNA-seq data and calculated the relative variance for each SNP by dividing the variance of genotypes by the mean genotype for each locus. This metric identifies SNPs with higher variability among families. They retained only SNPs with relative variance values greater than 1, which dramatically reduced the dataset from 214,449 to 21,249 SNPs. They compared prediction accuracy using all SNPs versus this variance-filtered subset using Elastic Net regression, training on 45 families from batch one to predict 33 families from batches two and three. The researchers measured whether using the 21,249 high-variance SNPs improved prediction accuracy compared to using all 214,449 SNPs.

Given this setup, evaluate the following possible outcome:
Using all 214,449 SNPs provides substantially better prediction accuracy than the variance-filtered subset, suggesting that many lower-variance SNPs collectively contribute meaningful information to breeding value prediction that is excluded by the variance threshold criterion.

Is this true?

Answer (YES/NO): NO